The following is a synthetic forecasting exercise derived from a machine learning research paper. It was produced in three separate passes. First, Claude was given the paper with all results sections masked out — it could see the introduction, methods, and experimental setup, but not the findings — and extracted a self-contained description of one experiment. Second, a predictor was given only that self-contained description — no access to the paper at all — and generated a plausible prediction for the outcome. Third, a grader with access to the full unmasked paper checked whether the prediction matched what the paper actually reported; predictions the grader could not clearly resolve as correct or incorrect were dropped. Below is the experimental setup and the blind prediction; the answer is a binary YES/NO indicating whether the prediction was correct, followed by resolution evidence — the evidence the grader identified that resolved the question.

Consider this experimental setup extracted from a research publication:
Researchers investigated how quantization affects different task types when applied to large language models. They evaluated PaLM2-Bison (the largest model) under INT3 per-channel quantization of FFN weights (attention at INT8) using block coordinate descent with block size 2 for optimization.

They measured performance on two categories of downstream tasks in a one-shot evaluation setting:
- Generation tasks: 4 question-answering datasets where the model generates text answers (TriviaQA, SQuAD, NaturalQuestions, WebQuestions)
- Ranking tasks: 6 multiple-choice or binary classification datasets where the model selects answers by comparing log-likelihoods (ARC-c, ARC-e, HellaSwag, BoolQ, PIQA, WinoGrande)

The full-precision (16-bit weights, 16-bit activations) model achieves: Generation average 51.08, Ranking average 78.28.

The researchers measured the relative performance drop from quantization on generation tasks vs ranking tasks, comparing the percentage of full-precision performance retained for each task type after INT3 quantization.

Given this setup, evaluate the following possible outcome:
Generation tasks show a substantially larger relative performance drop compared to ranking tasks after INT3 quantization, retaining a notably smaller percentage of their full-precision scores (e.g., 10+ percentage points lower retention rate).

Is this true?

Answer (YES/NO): NO